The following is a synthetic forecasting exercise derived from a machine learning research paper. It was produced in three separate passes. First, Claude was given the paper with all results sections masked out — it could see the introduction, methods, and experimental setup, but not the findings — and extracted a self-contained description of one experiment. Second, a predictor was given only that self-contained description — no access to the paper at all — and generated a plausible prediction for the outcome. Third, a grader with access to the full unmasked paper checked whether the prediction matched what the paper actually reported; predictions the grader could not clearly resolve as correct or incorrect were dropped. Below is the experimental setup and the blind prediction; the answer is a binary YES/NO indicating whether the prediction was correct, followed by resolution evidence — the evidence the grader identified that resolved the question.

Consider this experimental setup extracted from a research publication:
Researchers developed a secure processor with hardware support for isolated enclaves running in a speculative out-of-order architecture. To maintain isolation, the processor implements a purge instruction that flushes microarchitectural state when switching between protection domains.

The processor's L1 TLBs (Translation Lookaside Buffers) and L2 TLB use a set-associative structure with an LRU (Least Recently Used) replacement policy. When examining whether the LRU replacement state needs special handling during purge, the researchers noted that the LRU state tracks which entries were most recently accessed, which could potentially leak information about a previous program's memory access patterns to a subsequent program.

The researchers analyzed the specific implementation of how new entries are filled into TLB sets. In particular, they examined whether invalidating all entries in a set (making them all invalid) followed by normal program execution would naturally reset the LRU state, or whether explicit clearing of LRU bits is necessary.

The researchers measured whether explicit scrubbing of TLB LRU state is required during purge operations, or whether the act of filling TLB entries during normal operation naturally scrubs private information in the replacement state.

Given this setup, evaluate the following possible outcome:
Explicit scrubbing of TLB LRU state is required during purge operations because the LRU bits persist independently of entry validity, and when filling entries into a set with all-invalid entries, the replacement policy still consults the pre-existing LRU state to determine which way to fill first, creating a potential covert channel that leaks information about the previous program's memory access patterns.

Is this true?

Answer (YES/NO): NO